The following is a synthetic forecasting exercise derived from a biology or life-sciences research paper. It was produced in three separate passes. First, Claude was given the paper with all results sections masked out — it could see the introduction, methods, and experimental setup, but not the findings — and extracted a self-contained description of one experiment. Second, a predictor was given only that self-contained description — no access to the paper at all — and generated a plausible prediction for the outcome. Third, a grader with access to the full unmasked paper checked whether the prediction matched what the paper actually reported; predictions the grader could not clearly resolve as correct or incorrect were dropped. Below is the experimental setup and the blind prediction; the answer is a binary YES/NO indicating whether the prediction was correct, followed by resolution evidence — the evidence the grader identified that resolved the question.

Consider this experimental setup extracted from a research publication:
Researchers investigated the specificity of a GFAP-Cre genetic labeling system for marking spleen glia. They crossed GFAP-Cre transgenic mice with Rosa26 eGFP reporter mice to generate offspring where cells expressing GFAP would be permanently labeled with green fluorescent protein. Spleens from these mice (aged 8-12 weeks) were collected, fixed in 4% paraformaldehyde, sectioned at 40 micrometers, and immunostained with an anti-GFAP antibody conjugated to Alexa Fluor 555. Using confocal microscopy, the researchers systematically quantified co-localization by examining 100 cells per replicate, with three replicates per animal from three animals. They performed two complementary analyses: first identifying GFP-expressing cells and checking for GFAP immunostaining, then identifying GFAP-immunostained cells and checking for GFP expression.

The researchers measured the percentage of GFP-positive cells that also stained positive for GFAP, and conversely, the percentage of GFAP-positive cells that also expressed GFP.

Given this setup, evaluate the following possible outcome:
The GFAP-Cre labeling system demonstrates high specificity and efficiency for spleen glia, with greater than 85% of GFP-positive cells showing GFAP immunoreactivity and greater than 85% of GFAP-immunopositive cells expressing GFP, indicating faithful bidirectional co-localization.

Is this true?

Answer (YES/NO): YES